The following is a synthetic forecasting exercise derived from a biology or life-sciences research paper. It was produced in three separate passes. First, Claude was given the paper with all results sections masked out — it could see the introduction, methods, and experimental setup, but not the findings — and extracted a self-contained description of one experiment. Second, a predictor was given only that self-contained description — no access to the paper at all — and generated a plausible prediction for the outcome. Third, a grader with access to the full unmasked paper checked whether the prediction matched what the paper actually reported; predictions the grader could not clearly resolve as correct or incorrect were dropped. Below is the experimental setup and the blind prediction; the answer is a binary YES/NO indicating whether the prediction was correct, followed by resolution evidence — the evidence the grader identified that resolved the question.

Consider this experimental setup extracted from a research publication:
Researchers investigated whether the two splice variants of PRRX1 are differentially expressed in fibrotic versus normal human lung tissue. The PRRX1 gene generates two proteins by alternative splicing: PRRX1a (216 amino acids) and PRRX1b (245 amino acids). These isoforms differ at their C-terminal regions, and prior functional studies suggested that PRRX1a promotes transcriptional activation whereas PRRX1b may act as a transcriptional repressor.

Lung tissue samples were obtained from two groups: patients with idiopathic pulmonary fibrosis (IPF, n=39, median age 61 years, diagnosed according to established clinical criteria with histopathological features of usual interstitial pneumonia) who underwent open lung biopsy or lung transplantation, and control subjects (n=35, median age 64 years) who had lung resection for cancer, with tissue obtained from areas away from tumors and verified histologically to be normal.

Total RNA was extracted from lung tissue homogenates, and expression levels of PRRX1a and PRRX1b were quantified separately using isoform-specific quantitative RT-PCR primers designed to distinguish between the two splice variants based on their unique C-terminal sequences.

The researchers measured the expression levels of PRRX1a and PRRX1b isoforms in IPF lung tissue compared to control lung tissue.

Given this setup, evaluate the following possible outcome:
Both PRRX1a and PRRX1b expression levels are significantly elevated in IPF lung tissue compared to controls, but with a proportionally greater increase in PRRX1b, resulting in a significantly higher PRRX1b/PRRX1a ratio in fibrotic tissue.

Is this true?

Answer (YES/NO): NO